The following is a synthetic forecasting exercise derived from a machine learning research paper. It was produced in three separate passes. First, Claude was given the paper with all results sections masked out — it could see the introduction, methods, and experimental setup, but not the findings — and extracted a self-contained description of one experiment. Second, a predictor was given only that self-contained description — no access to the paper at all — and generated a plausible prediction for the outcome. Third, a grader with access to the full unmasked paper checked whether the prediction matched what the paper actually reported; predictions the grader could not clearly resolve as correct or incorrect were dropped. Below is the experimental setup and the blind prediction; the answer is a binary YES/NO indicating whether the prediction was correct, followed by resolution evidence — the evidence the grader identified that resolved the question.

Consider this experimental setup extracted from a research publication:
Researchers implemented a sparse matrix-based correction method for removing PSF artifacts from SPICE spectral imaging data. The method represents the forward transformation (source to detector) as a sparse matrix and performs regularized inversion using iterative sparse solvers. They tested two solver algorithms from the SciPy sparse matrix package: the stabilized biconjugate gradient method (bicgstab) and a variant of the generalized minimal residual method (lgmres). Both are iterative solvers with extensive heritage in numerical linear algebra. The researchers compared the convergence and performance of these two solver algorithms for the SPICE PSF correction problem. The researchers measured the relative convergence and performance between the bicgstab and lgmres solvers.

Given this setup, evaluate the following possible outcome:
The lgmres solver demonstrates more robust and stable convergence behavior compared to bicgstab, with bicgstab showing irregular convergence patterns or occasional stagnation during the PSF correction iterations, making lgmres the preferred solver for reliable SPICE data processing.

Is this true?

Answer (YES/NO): NO